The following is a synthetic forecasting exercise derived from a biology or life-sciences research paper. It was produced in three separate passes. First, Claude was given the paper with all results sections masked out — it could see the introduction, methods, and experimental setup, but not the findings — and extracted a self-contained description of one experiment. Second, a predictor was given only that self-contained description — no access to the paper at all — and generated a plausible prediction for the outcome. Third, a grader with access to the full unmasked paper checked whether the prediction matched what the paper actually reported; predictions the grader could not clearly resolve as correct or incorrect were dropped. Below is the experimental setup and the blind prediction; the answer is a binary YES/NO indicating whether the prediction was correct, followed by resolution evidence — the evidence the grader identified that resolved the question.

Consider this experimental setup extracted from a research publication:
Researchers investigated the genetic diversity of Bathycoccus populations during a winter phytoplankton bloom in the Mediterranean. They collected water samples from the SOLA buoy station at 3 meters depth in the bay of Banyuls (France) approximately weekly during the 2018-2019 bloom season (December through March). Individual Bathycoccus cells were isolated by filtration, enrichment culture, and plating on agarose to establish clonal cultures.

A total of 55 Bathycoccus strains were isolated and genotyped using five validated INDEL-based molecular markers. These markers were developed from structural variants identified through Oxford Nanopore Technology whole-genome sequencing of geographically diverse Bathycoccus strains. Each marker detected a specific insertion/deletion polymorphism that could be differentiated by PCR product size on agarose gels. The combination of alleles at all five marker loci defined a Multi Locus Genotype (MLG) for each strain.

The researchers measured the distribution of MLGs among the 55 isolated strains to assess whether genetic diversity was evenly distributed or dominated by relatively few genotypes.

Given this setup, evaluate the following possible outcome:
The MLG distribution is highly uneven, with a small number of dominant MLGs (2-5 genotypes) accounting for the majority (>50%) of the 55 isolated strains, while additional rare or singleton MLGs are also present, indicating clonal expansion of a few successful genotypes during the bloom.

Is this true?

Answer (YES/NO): YES